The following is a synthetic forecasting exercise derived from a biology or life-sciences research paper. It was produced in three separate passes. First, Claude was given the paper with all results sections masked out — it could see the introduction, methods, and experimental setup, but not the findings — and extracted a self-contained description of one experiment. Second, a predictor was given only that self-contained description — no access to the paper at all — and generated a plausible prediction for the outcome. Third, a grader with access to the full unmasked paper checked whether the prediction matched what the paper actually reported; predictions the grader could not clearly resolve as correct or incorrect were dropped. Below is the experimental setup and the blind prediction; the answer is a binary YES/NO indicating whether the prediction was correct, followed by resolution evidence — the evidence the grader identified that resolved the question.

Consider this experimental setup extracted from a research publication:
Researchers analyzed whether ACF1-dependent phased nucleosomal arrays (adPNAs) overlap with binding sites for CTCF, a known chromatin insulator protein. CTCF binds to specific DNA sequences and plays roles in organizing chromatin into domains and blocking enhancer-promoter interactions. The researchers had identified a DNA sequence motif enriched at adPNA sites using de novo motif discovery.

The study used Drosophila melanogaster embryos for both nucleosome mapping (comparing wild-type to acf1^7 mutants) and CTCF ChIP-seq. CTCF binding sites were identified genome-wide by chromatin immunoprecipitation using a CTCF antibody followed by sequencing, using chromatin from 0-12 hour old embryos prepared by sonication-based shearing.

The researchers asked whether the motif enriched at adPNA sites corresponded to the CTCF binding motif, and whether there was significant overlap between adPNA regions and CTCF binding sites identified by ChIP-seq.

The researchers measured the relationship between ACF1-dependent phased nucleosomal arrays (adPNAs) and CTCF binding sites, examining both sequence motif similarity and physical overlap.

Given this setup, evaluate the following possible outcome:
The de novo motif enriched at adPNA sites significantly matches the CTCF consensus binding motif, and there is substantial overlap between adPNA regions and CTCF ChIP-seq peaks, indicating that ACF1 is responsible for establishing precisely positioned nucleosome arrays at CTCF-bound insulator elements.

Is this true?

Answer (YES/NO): NO